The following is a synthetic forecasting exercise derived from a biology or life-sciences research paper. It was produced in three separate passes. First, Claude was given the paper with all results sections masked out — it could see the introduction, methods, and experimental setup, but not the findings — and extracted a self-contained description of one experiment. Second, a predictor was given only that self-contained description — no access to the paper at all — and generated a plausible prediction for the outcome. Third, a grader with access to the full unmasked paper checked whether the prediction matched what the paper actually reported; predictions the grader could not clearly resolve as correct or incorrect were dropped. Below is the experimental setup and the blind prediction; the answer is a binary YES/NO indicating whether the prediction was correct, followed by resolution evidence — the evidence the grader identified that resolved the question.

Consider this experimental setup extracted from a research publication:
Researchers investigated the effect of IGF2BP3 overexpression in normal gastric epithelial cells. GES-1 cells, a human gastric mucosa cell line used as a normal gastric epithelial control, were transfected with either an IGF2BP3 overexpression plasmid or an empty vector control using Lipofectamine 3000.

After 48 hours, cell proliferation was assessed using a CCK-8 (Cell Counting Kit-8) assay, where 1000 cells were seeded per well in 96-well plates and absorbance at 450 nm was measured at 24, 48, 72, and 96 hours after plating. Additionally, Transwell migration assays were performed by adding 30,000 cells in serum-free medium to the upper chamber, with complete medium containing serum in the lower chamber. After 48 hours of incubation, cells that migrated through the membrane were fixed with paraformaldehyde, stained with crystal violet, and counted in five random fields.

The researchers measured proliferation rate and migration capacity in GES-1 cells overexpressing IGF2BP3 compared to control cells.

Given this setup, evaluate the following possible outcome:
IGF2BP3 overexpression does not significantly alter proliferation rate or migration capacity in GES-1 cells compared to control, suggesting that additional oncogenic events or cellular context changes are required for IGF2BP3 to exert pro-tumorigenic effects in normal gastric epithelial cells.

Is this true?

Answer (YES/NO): NO